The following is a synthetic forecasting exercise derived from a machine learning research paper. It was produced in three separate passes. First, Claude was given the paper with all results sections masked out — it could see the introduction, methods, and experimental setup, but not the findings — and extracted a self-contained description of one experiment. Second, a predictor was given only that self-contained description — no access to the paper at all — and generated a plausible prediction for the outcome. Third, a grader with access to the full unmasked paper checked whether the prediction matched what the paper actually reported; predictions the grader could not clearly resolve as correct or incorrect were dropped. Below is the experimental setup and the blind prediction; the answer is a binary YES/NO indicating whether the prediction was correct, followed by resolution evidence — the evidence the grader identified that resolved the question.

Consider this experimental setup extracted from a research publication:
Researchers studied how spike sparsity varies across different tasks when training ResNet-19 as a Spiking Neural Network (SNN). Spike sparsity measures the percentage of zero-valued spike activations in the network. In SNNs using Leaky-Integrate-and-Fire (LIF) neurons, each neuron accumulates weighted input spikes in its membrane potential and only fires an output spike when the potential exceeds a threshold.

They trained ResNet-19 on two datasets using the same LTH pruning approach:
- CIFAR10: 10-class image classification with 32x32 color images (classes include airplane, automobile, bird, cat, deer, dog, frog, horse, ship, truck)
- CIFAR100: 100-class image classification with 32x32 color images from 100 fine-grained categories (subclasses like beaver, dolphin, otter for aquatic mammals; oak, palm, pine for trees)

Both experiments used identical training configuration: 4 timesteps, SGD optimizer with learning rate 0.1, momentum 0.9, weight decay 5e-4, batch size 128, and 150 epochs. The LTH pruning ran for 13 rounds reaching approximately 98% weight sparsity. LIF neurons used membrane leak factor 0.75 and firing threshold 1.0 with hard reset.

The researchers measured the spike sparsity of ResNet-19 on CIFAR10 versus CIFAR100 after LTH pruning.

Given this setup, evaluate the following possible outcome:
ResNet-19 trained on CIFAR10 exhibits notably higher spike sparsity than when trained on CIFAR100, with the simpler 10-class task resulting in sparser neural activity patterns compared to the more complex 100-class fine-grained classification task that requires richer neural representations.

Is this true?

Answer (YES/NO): NO